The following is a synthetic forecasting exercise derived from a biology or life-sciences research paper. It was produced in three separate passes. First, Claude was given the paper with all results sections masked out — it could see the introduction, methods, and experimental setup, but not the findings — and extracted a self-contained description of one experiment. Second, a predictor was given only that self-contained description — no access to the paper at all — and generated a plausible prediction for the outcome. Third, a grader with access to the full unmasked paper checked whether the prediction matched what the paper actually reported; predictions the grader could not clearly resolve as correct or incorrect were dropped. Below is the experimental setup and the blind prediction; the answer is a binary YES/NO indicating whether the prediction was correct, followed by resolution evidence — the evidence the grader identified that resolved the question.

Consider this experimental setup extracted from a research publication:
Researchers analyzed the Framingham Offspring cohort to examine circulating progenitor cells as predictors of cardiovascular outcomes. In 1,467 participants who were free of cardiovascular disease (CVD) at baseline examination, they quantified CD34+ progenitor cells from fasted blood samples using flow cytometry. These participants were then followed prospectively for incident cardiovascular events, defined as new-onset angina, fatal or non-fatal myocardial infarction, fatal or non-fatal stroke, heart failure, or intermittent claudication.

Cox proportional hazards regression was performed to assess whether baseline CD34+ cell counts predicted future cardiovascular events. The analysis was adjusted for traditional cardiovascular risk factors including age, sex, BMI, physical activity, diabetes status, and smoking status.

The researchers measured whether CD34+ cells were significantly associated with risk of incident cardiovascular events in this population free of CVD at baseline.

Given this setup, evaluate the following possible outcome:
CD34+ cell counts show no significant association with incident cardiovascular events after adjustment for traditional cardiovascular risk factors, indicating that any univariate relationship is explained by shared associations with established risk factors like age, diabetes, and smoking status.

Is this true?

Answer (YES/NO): YES